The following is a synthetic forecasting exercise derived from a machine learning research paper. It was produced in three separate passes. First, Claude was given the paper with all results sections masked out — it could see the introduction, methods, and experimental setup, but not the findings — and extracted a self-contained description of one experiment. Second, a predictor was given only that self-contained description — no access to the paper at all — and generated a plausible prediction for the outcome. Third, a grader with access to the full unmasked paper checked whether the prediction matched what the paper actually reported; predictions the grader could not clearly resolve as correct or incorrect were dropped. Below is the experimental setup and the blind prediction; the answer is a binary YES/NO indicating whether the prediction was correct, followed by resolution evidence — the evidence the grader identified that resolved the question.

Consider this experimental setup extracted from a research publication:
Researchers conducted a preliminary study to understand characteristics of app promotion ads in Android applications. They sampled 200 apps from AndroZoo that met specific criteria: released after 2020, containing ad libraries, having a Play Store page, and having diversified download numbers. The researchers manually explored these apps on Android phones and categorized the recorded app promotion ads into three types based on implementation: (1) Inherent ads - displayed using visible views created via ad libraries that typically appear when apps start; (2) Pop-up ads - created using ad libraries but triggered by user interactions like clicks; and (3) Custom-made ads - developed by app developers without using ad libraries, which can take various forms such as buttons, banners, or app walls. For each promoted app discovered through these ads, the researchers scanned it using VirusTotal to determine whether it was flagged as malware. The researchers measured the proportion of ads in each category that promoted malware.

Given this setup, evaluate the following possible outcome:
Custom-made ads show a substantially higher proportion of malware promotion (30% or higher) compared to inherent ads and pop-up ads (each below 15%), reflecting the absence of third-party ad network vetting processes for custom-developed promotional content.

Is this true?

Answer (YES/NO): NO